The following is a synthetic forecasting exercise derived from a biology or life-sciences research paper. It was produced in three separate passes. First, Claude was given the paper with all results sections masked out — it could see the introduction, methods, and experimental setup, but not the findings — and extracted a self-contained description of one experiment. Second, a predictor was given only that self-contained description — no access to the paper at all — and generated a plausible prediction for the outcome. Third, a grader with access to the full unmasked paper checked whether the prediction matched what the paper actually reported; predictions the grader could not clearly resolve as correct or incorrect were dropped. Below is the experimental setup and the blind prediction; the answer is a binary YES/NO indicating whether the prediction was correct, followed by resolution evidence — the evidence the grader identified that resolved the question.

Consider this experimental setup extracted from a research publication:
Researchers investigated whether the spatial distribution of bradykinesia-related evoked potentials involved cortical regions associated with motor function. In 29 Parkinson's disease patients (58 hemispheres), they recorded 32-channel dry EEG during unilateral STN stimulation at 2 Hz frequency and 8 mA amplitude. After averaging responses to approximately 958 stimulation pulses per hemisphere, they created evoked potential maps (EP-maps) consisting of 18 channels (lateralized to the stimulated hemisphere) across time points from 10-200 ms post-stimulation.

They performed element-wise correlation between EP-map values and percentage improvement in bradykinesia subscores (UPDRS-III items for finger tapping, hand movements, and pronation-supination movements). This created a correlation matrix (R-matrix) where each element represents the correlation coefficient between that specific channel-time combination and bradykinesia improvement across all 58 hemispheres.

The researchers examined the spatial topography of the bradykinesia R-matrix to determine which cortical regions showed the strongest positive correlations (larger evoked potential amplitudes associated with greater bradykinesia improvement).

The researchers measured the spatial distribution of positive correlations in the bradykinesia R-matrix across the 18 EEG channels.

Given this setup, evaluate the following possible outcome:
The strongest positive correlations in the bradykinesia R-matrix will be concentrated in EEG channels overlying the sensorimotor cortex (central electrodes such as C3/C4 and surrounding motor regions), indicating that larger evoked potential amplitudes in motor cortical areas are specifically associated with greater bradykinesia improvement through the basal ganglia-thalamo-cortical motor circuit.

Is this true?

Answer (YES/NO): NO